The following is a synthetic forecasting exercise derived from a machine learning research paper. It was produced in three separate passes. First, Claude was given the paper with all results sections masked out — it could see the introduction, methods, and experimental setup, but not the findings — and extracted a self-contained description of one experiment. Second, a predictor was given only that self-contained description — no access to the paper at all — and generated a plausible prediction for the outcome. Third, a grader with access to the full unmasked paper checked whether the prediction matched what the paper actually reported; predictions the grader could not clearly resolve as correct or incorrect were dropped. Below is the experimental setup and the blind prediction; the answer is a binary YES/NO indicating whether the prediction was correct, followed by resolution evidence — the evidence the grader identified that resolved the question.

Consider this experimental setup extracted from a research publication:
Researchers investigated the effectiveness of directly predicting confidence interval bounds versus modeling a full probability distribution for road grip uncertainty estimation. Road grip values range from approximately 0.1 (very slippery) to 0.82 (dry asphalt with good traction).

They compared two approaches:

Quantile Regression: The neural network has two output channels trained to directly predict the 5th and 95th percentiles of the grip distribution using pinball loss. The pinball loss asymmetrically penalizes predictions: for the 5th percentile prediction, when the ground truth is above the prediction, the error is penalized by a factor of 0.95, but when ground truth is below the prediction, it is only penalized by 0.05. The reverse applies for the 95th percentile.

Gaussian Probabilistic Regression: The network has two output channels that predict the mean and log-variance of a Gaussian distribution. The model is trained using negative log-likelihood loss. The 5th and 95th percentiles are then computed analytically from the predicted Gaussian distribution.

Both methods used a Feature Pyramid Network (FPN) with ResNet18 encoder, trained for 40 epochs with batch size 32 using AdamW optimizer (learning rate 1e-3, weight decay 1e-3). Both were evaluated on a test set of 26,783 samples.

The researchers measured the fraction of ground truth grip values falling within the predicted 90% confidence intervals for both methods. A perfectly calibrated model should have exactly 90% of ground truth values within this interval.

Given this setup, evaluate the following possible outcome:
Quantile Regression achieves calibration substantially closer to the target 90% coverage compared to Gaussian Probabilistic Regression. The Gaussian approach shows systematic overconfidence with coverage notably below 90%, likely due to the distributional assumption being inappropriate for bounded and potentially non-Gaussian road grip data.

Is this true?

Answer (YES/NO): NO